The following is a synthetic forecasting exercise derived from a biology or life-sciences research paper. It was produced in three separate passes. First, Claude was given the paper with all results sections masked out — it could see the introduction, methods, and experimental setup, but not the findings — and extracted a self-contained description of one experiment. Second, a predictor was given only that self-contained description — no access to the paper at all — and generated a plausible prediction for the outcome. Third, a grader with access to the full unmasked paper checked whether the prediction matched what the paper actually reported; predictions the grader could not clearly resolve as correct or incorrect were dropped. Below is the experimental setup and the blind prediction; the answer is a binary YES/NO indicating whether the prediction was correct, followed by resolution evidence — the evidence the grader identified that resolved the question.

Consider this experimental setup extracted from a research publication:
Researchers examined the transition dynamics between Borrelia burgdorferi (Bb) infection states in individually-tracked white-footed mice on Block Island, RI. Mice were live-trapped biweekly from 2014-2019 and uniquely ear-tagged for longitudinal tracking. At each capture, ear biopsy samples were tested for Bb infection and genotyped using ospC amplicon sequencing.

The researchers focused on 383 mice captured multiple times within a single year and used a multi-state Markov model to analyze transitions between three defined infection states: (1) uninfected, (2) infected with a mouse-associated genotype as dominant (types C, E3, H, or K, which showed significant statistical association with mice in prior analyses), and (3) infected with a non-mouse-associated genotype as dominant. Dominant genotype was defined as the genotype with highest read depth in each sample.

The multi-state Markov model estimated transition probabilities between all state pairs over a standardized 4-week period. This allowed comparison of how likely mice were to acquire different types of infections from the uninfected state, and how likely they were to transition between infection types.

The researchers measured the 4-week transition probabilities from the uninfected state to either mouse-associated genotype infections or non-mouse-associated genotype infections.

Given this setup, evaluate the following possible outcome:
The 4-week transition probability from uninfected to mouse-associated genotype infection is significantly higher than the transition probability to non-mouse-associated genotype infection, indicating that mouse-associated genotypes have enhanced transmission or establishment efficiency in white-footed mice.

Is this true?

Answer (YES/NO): NO